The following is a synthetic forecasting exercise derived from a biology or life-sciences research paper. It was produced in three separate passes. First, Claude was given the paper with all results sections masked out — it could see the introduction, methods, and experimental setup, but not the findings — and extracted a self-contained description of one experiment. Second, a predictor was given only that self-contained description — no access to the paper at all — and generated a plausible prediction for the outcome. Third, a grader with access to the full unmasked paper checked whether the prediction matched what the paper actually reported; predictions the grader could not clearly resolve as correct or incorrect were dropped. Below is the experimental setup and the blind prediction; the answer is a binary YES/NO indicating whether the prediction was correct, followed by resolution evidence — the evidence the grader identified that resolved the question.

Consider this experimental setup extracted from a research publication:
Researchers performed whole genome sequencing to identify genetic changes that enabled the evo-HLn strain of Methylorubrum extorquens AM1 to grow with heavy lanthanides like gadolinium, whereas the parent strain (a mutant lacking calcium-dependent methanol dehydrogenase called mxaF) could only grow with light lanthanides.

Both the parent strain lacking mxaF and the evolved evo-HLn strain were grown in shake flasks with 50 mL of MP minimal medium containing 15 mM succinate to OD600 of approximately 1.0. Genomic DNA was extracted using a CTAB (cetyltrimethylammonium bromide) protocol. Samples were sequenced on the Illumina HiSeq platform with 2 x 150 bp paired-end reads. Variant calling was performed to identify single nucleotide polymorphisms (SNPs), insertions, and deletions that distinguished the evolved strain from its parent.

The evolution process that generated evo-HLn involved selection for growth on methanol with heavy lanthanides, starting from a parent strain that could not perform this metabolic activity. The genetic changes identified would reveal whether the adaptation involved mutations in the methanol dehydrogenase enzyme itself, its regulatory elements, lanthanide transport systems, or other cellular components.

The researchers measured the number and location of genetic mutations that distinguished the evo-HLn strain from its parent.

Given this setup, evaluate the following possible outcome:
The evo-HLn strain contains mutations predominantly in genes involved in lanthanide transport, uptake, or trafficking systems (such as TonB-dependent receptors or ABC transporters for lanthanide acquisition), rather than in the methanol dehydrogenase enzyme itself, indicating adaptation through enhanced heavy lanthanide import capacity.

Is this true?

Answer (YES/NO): NO